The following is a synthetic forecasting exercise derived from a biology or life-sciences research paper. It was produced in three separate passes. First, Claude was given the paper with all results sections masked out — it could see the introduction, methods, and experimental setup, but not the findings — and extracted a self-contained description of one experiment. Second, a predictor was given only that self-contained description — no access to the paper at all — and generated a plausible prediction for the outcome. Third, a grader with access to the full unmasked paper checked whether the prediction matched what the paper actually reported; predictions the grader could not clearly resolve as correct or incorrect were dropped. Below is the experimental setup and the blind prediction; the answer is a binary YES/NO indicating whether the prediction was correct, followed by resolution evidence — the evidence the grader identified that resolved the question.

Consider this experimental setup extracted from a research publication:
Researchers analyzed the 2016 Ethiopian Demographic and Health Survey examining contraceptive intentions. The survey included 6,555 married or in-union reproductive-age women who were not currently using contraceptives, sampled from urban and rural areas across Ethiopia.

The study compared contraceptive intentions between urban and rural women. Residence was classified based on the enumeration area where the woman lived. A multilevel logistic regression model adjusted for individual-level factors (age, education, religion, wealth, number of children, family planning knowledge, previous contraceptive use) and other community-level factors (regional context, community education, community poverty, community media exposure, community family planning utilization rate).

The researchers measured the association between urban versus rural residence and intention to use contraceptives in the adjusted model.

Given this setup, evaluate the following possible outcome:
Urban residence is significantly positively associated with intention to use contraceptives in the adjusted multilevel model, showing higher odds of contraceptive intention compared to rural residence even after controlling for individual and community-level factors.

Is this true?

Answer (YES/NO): NO